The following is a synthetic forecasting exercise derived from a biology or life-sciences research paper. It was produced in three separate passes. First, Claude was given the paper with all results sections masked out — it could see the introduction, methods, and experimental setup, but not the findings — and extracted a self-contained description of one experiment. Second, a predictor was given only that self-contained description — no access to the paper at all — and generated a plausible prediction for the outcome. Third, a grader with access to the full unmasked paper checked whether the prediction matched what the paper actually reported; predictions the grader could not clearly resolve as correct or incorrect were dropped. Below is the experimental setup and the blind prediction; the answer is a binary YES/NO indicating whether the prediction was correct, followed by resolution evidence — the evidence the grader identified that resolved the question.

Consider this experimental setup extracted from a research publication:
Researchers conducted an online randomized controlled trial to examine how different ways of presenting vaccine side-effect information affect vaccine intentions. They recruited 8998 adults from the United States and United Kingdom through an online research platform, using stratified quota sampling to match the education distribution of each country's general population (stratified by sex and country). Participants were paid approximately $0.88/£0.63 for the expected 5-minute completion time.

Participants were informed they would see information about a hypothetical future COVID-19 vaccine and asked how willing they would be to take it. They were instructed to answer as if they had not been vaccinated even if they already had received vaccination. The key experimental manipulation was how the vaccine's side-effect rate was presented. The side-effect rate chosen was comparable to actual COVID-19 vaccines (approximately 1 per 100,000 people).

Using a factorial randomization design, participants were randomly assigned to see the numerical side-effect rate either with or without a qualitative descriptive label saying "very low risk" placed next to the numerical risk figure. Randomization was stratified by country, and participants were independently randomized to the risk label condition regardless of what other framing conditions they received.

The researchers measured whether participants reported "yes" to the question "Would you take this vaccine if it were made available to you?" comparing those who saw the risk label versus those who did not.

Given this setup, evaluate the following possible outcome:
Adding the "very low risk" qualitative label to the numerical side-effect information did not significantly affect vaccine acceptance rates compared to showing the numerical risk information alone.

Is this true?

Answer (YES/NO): NO